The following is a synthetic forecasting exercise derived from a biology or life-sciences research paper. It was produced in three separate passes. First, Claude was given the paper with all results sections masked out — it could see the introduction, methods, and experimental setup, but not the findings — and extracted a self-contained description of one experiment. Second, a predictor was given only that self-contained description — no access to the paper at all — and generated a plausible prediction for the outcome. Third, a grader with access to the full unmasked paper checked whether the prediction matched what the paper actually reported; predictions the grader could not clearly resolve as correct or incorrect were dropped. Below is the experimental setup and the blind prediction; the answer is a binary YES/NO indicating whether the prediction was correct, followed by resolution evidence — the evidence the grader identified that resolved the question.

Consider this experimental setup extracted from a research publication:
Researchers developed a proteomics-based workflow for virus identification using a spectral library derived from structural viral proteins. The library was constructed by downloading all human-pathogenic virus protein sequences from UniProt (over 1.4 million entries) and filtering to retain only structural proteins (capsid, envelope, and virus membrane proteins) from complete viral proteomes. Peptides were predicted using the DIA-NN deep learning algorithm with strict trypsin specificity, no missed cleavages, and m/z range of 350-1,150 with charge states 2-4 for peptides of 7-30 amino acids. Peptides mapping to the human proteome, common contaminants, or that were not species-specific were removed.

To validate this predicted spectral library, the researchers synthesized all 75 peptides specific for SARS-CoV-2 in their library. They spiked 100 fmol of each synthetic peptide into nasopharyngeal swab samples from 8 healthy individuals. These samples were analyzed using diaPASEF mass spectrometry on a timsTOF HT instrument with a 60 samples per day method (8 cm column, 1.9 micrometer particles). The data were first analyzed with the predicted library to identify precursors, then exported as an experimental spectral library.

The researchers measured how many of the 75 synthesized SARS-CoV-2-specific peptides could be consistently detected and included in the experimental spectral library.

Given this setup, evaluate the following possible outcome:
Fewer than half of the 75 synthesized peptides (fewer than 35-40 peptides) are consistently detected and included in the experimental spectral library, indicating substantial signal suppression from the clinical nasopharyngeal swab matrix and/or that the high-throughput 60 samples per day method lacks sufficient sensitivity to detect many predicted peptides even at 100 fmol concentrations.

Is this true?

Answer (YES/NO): NO